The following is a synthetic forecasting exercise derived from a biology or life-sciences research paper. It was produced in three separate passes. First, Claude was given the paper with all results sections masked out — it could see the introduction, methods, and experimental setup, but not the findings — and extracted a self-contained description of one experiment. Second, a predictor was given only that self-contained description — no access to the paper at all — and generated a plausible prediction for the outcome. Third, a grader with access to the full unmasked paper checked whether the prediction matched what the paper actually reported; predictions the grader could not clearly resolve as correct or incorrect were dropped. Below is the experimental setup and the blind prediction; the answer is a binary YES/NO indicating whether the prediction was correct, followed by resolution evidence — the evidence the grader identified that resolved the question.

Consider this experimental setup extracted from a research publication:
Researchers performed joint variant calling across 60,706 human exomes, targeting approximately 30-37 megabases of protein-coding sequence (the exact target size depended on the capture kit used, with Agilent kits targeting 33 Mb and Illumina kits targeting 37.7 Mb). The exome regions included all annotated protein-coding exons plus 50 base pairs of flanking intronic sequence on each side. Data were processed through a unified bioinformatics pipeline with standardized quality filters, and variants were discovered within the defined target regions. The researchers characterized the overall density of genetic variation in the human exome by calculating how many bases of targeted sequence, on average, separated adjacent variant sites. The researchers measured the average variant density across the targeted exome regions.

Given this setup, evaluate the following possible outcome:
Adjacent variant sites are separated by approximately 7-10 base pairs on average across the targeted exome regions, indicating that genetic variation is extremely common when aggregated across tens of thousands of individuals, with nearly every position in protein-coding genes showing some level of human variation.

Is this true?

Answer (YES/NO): YES